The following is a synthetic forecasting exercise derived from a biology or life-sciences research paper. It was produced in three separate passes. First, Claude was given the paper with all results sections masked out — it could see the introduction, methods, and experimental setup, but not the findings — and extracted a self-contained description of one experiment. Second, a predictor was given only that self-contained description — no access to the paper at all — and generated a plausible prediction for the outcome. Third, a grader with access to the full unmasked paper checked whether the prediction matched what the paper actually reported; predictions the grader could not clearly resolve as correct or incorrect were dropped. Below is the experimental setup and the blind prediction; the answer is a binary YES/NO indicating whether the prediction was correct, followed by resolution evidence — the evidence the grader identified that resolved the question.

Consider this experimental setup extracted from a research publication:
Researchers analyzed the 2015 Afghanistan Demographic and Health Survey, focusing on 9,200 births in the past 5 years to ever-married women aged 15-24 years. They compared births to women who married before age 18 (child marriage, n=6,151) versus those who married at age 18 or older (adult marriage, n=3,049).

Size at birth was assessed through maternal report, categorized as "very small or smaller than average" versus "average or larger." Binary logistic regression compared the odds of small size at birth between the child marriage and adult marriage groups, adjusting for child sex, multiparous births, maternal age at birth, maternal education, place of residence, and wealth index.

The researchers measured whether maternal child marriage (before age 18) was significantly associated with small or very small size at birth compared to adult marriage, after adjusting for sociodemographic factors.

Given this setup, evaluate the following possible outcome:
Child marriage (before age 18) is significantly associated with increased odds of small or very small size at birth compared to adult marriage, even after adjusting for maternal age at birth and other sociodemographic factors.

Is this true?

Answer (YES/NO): NO